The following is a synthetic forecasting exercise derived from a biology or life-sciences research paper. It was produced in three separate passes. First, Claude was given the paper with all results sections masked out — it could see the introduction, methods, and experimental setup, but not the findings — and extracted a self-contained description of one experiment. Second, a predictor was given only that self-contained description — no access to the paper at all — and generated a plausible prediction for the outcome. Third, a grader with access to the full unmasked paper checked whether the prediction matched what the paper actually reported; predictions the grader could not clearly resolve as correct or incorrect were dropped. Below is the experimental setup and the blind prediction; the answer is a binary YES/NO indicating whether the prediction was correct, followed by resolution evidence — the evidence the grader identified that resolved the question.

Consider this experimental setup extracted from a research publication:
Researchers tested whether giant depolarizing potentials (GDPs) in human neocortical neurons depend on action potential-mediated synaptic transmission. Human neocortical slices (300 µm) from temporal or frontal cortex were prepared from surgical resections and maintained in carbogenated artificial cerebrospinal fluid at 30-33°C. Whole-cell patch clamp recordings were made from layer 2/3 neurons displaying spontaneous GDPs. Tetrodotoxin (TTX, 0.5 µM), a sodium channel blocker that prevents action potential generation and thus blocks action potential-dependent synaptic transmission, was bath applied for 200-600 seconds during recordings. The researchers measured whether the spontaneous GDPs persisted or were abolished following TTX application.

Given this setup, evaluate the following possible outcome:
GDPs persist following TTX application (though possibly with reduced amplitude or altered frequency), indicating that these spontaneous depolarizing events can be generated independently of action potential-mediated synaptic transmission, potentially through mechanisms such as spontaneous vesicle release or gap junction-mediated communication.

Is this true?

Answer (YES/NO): NO